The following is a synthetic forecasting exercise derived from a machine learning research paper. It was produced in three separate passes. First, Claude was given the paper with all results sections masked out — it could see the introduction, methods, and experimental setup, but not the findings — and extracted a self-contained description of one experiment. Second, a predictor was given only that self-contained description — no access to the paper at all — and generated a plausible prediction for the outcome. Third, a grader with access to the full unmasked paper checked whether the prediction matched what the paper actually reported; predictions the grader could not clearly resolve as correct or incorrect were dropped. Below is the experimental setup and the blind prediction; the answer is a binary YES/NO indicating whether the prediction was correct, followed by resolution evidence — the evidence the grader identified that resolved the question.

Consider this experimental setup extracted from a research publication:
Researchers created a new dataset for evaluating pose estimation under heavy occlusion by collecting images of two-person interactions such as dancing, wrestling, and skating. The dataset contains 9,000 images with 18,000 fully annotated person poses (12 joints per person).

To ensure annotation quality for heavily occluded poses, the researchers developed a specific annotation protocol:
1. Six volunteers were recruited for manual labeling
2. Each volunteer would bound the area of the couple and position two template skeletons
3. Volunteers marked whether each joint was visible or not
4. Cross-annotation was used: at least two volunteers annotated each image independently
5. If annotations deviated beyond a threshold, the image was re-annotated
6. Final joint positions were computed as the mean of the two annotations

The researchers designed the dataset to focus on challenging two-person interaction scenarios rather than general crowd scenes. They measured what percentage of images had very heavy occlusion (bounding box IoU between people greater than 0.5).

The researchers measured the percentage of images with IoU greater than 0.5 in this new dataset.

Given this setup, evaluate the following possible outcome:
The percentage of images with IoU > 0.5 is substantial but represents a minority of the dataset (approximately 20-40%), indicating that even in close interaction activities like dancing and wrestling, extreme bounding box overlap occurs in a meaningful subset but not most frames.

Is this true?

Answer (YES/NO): NO